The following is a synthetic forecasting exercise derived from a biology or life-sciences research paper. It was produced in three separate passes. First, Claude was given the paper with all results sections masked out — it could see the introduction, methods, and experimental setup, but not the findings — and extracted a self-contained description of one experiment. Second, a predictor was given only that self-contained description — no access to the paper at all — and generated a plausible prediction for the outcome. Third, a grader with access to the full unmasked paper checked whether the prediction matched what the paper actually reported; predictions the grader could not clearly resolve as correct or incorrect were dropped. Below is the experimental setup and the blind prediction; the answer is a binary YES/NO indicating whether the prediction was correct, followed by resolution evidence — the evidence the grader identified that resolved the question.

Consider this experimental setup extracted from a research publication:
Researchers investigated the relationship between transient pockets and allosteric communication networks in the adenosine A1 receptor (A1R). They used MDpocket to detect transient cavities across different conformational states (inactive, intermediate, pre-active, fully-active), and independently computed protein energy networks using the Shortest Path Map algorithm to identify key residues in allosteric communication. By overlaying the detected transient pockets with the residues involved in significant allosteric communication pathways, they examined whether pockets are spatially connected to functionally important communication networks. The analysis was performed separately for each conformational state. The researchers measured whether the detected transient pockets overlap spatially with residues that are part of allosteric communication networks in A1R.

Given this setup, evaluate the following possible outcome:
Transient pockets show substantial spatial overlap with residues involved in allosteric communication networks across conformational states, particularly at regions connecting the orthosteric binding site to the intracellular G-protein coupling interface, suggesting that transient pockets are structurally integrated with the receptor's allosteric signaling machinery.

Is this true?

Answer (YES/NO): YES